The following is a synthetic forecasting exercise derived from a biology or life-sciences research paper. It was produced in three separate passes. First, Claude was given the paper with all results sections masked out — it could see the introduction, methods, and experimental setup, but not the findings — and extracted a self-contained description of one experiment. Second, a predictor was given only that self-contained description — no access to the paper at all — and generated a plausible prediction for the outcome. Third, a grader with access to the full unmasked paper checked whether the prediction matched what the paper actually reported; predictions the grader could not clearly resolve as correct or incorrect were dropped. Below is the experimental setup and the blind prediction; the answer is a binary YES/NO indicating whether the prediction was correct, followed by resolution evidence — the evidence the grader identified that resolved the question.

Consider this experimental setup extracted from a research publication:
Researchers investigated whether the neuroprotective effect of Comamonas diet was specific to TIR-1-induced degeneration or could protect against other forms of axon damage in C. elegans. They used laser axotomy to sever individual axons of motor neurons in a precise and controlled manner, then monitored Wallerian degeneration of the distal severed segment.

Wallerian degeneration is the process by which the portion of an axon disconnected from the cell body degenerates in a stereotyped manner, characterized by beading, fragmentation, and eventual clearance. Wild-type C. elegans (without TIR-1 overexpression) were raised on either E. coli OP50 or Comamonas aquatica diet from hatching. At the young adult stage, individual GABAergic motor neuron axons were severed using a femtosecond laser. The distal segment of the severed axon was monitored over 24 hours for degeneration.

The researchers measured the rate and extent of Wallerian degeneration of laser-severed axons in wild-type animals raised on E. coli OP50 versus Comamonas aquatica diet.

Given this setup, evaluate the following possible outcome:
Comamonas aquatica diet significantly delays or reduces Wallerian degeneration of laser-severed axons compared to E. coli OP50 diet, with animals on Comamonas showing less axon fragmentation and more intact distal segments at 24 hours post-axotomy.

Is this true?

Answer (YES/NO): NO